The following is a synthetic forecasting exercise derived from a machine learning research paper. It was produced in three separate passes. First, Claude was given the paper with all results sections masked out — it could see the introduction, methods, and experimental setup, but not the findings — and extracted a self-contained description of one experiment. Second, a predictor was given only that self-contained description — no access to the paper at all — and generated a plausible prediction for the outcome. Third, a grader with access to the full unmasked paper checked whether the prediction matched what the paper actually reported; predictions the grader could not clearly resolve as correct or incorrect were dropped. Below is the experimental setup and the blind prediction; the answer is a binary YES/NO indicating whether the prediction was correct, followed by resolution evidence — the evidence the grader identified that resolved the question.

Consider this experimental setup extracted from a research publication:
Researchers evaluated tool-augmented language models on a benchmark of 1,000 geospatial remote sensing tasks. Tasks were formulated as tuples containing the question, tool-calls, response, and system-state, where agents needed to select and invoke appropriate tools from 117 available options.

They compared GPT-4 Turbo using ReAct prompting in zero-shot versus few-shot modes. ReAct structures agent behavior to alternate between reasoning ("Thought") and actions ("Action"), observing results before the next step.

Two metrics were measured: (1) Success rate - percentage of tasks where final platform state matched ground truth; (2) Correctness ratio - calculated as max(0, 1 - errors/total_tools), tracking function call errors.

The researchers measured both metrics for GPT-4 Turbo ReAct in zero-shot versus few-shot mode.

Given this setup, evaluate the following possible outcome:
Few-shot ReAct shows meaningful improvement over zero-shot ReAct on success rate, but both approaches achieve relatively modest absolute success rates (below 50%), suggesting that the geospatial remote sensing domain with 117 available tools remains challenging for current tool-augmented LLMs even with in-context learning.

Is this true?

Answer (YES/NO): NO